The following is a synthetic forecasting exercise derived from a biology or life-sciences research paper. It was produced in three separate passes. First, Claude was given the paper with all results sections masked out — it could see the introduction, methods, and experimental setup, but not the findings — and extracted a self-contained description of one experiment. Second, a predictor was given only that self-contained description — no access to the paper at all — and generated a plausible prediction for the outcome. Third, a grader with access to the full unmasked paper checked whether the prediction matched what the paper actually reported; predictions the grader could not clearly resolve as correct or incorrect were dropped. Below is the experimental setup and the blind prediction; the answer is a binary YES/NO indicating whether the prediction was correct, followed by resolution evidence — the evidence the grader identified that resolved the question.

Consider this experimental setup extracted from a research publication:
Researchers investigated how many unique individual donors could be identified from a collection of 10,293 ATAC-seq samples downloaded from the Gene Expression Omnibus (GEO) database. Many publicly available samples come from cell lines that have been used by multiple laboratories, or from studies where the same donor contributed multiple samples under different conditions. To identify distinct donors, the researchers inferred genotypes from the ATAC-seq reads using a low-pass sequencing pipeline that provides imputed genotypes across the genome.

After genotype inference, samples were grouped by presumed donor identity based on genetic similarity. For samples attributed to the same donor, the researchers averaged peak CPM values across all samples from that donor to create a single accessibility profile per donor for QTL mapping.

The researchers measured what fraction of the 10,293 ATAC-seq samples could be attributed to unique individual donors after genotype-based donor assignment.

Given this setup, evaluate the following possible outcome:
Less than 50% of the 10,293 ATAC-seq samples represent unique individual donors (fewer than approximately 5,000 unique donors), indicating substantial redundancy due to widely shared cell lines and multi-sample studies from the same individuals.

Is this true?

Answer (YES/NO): YES